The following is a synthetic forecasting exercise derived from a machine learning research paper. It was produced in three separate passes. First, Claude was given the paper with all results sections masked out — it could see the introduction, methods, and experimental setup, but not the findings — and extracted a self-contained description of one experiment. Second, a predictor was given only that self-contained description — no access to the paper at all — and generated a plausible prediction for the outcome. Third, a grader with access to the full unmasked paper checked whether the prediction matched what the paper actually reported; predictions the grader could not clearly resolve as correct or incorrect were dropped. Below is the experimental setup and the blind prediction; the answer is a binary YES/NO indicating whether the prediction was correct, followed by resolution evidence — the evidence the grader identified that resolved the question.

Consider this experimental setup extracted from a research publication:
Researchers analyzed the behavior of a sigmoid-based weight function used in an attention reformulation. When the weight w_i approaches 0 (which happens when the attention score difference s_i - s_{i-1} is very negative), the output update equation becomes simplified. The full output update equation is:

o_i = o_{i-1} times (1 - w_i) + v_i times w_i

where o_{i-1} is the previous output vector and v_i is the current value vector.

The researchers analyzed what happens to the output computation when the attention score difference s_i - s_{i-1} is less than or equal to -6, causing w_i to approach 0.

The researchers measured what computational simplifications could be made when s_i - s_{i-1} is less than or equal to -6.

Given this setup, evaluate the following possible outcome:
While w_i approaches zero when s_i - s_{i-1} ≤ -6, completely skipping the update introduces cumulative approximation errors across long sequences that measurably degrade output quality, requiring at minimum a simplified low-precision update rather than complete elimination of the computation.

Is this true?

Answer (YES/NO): NO